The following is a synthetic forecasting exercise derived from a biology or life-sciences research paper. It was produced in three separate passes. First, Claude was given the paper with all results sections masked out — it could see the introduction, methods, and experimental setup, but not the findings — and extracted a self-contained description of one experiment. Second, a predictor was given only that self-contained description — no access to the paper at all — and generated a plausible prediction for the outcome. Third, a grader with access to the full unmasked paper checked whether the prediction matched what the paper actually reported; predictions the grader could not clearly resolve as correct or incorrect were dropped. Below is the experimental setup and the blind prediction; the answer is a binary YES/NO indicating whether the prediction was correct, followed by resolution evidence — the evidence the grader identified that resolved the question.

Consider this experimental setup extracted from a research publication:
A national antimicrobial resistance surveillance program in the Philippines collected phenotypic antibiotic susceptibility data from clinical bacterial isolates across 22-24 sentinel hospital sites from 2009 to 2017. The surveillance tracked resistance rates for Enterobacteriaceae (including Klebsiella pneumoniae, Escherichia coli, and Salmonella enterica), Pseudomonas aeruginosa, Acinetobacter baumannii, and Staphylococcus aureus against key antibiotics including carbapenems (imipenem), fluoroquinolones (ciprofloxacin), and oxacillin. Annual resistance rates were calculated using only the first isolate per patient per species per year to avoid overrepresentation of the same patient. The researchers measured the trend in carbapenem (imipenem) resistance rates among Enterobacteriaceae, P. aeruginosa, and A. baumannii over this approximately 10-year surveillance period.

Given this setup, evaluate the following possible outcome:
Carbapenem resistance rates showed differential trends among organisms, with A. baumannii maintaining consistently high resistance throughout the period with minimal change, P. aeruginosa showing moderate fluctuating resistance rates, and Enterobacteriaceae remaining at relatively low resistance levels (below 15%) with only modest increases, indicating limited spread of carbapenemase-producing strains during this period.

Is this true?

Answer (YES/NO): NO